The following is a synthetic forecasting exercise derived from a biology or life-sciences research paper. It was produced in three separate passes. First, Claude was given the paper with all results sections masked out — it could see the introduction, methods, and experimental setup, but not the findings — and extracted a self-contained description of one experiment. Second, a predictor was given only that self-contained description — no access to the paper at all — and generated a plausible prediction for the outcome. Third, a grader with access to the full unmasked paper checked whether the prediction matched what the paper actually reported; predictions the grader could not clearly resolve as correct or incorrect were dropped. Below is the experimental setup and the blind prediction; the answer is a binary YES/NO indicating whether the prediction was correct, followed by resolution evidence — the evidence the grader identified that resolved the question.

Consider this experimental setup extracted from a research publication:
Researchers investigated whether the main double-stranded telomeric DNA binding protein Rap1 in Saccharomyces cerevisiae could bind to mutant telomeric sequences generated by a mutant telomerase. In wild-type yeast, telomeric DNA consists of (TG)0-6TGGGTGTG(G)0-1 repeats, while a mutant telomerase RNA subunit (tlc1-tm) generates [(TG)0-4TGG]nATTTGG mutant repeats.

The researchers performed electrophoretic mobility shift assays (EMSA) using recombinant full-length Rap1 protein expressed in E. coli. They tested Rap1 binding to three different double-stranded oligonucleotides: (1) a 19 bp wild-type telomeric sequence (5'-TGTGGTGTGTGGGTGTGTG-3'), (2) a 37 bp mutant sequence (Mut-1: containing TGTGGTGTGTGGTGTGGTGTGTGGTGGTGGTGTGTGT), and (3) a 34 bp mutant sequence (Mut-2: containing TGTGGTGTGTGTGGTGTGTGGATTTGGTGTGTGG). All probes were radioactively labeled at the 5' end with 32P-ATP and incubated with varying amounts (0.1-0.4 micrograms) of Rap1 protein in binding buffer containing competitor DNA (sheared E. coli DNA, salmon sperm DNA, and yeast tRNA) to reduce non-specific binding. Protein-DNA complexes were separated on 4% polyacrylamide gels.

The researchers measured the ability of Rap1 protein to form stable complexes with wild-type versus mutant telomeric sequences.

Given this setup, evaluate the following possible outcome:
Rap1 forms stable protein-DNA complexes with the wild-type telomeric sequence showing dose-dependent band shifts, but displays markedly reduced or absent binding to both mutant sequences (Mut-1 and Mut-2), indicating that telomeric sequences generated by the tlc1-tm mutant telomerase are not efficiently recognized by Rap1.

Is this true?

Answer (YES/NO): YES